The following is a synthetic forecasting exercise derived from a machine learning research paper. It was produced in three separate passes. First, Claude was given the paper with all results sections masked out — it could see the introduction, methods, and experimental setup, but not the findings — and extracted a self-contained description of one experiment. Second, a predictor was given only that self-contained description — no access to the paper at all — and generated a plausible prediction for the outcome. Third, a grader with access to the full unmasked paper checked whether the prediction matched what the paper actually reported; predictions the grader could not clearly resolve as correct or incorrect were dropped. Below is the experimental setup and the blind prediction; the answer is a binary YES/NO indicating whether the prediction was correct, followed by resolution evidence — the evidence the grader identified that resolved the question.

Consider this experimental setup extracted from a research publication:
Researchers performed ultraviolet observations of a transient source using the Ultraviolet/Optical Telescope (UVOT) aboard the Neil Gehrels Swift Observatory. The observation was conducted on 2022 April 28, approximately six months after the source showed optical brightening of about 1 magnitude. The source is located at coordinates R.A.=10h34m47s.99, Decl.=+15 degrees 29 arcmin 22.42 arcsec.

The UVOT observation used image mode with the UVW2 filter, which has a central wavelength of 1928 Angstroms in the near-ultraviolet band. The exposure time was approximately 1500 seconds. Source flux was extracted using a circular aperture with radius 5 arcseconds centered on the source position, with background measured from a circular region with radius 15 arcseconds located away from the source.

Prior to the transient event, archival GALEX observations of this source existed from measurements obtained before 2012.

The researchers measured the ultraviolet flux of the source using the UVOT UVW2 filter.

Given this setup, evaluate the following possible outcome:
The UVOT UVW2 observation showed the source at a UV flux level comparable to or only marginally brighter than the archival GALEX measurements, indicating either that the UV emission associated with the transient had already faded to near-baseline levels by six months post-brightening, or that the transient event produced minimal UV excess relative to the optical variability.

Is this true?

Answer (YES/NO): NO